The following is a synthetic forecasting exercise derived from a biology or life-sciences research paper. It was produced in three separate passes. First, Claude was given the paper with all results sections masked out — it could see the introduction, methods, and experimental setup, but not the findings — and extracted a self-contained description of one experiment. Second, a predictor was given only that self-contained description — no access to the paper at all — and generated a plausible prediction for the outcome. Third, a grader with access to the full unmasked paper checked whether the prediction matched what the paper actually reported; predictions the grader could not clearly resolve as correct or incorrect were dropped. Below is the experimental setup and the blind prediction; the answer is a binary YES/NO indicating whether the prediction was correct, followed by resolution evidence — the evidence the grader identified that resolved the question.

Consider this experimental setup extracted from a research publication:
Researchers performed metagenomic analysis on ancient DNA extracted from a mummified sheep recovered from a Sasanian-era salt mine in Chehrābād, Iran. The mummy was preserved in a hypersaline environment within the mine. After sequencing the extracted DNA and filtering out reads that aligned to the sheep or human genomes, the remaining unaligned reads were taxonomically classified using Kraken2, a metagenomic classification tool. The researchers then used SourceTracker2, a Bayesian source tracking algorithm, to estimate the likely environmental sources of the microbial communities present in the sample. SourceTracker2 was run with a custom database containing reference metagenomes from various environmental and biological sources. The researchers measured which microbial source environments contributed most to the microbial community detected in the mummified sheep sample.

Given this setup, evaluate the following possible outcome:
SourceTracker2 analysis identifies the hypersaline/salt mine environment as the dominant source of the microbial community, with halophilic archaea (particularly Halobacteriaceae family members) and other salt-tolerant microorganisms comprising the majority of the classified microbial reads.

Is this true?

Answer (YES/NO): YES